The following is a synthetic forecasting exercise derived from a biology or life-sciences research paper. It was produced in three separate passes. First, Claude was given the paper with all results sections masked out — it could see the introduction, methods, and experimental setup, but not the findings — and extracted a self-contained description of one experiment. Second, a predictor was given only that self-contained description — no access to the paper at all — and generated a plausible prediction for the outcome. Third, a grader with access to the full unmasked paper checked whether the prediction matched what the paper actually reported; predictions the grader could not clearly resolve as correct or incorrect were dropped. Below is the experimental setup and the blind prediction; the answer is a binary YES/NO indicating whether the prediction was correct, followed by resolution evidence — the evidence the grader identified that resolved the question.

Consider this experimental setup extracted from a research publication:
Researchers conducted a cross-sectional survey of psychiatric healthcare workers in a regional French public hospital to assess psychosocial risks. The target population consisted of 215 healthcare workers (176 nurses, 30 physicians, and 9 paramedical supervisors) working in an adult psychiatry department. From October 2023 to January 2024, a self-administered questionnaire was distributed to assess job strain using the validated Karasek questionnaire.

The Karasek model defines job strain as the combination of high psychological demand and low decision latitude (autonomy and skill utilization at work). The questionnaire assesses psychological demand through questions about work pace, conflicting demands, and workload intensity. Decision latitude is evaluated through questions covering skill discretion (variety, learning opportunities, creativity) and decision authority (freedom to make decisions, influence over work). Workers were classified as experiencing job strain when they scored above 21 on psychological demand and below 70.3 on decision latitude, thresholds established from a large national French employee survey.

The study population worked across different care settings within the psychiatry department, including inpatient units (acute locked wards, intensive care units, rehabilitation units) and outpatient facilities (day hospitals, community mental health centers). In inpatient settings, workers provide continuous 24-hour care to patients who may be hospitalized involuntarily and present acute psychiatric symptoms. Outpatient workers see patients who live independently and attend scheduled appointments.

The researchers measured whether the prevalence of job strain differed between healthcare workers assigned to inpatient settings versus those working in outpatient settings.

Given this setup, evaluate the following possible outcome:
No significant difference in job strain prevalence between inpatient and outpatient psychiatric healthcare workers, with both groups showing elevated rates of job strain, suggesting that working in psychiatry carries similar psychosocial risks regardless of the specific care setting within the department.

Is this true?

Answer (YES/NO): NO